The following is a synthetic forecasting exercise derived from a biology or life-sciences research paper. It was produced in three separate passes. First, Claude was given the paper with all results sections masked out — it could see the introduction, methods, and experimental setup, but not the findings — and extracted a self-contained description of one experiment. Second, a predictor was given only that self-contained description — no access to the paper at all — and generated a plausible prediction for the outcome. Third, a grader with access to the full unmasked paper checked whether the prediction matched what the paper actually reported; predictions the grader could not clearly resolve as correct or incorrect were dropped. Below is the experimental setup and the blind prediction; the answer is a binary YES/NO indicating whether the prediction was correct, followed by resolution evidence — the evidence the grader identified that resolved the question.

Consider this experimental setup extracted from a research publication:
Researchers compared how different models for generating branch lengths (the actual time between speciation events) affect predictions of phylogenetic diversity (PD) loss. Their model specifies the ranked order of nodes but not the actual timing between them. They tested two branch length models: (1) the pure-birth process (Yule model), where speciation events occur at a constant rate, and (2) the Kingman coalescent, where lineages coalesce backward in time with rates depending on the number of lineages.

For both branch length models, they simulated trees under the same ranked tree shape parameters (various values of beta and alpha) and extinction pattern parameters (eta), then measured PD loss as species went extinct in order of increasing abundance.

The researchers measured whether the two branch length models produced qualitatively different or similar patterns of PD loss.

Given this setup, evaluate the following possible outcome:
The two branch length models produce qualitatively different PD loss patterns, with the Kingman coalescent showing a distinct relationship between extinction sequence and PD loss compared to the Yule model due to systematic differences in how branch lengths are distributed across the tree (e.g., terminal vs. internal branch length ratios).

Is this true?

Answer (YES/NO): NO